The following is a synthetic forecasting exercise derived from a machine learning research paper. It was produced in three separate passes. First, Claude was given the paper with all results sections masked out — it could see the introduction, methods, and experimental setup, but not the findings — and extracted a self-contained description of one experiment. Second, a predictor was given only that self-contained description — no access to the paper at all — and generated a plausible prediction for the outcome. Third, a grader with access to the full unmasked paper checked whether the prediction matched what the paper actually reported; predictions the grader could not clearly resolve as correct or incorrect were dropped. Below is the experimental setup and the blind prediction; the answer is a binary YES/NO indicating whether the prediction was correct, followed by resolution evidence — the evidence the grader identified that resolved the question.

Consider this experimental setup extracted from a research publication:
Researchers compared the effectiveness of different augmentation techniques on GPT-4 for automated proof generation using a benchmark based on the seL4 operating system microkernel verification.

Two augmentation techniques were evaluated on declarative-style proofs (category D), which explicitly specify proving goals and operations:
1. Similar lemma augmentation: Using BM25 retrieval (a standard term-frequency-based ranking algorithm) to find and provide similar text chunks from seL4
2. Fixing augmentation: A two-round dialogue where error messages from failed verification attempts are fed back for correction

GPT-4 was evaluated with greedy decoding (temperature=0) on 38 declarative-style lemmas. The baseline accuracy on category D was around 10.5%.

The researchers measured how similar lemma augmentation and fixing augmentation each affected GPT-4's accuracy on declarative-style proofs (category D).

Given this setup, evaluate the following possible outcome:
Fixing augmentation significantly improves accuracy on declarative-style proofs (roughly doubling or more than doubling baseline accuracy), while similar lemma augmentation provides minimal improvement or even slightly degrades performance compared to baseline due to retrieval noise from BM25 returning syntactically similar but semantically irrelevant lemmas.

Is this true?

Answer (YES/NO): NO